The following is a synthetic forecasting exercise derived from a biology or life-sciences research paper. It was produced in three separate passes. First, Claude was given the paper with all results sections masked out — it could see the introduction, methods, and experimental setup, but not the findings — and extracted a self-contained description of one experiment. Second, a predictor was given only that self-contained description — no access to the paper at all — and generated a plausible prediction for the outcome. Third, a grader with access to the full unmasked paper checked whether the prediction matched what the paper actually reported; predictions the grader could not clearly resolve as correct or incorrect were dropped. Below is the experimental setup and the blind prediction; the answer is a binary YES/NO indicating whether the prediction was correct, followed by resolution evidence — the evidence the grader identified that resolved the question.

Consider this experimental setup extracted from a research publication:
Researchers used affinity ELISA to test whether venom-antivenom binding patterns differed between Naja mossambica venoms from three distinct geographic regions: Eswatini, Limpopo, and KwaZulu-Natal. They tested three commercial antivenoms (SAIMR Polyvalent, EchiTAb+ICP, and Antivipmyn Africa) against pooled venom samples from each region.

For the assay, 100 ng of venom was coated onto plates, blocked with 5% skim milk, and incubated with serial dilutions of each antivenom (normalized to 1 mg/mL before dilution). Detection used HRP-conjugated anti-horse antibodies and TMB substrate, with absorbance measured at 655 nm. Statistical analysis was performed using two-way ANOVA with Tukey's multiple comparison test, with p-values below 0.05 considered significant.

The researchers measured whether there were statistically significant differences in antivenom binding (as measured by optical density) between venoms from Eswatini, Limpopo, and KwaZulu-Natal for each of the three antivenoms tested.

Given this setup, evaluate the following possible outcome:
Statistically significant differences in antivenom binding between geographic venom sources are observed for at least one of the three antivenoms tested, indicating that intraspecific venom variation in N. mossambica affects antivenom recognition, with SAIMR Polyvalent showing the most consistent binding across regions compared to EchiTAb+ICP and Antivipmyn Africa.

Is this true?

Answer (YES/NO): NO